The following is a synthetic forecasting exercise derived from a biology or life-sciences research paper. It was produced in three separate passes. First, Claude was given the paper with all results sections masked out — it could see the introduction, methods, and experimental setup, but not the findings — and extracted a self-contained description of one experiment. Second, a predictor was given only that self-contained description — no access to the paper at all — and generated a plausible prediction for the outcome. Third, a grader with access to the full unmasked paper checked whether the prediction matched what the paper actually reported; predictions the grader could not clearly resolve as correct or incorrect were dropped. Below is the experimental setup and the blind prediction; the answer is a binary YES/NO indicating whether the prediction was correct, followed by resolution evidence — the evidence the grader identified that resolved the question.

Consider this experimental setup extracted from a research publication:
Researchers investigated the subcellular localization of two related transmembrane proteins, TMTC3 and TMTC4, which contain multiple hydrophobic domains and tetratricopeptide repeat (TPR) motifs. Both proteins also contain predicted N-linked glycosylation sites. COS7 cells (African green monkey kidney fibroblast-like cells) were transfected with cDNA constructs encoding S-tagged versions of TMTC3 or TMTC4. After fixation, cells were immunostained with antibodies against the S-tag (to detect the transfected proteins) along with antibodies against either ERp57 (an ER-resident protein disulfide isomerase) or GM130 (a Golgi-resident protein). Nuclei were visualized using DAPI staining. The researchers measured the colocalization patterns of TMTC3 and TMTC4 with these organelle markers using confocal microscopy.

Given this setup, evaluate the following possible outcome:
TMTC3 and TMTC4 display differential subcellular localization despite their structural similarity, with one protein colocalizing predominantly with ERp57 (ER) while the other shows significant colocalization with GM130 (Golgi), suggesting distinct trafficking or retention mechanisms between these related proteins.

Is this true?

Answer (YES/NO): NO